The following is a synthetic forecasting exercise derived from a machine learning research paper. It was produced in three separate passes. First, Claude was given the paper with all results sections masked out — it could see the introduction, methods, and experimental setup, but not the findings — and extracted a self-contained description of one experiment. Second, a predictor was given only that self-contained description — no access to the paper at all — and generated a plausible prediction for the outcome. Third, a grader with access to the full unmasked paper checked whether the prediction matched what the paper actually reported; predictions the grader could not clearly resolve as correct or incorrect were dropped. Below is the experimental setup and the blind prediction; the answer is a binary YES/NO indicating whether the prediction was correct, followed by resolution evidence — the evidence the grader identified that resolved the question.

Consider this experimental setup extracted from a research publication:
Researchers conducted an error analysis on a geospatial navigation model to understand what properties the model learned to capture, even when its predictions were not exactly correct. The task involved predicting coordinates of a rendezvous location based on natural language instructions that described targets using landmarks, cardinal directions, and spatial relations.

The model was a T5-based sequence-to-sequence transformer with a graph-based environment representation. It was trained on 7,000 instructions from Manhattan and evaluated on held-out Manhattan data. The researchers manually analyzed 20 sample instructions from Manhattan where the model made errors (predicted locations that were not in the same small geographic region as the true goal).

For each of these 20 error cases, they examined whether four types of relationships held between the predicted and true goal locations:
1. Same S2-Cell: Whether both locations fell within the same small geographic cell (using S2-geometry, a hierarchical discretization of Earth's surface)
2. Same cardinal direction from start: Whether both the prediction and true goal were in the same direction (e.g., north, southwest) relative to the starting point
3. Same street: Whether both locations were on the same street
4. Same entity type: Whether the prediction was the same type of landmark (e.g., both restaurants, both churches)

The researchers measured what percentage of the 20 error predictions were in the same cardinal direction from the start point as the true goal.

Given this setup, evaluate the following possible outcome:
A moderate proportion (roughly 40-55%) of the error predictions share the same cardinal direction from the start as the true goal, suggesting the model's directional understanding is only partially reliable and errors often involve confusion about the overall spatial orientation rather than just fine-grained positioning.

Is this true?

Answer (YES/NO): NO